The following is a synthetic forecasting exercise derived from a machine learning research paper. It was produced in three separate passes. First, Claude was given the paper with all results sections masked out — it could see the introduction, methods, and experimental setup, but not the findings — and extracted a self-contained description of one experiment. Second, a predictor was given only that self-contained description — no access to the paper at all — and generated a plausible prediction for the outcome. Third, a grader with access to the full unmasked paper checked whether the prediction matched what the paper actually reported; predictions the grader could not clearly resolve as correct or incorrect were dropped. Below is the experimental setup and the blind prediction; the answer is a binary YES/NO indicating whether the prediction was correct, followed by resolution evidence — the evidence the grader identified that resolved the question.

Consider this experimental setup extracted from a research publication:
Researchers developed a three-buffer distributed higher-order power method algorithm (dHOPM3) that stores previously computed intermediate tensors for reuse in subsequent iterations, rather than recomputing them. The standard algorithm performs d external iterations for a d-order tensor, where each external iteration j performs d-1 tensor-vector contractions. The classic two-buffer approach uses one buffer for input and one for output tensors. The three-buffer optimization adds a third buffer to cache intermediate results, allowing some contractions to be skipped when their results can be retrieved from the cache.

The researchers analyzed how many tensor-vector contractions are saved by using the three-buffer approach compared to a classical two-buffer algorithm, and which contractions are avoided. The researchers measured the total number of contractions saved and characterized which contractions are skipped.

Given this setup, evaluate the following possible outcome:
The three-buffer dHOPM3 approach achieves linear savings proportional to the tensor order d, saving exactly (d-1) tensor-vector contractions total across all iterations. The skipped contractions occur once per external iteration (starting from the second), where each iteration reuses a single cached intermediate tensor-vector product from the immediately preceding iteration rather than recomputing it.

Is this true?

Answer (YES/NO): NO